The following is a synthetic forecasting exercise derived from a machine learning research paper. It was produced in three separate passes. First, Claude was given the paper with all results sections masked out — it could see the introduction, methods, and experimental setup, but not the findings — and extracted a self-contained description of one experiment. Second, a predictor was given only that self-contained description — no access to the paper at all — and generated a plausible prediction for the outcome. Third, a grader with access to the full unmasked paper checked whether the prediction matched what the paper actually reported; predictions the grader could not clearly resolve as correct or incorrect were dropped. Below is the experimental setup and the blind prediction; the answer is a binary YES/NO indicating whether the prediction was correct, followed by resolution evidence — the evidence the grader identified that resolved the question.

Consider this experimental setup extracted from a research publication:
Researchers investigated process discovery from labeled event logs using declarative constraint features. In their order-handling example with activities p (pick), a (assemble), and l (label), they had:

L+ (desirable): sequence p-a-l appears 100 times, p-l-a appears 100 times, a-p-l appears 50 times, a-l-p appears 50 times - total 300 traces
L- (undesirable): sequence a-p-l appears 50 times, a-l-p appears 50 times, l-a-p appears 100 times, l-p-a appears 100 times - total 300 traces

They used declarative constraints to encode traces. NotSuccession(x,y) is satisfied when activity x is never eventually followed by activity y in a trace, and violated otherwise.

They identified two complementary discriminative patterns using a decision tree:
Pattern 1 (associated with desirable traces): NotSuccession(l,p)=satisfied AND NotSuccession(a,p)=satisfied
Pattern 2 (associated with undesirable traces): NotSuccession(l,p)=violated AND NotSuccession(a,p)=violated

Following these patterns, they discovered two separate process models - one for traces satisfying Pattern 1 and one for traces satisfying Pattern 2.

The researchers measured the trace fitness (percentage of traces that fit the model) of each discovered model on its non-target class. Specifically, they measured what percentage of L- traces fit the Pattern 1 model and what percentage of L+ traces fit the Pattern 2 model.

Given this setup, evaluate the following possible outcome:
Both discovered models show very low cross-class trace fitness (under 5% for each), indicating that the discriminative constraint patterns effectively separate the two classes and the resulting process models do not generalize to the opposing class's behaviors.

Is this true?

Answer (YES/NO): YES